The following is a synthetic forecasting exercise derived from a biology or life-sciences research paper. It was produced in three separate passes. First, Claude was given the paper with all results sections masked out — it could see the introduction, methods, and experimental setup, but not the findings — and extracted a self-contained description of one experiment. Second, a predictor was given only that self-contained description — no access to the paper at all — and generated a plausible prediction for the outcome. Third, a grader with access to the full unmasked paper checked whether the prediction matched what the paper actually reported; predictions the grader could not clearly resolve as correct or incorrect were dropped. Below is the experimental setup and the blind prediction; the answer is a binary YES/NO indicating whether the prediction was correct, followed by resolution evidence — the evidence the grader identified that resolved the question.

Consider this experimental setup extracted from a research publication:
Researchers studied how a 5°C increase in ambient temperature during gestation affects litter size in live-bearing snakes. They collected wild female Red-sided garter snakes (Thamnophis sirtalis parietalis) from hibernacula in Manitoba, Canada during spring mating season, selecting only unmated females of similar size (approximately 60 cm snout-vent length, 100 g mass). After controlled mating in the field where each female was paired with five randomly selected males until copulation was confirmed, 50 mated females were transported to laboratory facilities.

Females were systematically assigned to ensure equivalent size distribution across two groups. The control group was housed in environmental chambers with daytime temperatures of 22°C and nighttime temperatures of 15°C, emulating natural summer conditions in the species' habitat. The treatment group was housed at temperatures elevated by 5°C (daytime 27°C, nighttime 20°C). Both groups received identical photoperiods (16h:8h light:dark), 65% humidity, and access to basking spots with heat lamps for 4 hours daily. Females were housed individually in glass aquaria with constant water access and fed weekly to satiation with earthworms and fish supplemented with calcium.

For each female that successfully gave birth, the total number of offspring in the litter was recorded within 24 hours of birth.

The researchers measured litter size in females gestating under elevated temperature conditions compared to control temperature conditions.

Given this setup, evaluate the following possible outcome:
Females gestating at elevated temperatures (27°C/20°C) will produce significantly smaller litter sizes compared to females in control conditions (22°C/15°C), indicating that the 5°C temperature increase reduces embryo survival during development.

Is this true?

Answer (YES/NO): NO